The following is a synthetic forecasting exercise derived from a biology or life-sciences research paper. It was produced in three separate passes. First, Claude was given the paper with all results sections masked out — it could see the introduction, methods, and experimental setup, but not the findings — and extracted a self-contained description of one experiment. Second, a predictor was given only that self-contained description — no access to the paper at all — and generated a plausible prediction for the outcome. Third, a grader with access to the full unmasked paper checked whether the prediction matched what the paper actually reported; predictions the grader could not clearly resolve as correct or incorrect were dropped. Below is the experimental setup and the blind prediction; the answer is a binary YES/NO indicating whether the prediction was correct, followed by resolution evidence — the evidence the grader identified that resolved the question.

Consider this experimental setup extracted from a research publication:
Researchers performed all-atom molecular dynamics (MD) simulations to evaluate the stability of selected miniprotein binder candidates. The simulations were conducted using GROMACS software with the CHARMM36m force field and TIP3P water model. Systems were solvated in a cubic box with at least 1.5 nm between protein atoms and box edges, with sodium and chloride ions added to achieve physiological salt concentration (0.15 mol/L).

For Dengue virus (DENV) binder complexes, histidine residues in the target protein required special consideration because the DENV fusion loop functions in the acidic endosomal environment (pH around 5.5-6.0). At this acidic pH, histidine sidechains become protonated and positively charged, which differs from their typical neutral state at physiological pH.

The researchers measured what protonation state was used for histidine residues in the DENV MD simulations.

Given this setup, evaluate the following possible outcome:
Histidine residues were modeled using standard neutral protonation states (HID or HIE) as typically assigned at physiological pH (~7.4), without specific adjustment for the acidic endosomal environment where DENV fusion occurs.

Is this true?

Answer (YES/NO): NO